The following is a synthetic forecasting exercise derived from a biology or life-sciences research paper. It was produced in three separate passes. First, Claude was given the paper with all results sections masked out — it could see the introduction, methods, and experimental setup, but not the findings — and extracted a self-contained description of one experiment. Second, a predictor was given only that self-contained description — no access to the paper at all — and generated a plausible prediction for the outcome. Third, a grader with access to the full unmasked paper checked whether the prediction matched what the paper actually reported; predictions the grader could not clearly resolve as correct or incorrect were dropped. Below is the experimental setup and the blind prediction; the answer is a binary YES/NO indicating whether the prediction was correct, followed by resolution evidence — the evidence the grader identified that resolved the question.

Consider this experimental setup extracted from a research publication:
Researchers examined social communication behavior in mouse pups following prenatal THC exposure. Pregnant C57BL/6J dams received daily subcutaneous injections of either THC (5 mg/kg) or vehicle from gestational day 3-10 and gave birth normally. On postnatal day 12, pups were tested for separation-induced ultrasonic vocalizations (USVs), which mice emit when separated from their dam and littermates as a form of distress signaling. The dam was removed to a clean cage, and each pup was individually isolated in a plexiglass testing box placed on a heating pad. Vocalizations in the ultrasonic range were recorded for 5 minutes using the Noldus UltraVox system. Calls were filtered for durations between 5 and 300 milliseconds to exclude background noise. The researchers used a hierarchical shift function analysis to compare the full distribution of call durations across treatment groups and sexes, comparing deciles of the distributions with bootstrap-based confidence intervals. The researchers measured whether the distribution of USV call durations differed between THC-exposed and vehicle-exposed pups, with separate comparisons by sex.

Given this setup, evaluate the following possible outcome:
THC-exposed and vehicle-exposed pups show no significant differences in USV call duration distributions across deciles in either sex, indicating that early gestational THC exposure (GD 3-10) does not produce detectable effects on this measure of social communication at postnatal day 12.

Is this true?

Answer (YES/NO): NO